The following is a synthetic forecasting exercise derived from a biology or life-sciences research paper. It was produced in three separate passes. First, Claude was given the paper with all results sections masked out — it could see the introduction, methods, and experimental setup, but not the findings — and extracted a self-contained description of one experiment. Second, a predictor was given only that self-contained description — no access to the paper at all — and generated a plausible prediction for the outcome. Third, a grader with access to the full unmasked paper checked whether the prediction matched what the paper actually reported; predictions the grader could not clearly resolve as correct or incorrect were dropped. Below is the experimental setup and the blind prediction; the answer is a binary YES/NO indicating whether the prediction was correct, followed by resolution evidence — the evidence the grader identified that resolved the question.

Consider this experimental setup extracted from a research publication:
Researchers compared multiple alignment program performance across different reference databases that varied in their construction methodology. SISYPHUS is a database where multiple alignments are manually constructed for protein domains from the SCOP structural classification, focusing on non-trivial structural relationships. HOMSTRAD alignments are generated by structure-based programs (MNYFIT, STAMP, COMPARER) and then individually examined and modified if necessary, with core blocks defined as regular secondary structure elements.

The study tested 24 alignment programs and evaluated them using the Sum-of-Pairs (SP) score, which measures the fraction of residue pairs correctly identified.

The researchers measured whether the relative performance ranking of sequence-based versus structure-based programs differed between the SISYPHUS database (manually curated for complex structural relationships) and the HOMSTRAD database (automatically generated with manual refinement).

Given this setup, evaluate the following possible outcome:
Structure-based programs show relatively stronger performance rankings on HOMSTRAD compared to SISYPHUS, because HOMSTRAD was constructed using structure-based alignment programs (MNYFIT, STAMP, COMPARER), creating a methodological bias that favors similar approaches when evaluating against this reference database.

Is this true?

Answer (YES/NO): NO